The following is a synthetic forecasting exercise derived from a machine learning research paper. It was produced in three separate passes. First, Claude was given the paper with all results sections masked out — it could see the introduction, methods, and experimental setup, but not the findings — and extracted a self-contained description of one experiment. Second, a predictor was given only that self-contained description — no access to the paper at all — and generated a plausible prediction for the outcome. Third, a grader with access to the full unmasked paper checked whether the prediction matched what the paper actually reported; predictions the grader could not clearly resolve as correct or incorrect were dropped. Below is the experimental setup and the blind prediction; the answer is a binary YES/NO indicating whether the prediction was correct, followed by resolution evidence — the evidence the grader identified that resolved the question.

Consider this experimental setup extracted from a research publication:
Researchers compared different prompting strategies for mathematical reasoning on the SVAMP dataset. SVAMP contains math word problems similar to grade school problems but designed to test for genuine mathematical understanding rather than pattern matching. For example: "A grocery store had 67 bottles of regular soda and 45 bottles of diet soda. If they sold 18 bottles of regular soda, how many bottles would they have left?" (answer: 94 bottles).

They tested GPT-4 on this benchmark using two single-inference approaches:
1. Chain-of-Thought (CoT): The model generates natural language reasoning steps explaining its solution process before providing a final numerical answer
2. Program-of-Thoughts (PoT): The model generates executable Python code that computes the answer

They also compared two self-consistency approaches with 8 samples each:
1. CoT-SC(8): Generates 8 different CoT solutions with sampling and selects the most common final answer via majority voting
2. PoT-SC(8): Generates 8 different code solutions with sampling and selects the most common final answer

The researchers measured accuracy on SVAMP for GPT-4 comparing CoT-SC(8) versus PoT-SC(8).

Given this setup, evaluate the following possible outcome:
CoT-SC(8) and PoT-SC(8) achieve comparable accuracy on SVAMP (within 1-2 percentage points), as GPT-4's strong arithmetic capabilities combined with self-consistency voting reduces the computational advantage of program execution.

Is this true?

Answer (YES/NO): YES